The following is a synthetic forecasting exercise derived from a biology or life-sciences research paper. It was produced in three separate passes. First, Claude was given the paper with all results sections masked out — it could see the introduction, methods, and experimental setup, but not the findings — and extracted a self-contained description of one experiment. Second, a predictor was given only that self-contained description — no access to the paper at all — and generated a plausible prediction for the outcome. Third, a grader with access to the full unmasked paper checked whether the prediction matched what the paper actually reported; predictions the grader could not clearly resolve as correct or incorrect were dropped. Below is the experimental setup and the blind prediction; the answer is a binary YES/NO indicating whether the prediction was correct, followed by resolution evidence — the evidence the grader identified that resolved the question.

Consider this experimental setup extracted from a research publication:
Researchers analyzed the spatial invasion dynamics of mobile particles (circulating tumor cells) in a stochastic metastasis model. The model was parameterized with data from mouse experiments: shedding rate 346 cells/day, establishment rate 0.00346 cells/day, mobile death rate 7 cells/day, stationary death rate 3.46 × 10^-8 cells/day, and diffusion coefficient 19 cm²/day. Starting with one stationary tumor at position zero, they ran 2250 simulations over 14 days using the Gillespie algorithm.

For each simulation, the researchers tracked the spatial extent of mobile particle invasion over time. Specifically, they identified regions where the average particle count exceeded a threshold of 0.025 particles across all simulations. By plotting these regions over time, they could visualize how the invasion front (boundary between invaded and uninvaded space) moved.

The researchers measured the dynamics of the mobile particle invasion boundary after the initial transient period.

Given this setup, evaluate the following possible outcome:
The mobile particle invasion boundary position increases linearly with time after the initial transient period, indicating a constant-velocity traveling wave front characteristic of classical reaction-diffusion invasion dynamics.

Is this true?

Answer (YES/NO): YES